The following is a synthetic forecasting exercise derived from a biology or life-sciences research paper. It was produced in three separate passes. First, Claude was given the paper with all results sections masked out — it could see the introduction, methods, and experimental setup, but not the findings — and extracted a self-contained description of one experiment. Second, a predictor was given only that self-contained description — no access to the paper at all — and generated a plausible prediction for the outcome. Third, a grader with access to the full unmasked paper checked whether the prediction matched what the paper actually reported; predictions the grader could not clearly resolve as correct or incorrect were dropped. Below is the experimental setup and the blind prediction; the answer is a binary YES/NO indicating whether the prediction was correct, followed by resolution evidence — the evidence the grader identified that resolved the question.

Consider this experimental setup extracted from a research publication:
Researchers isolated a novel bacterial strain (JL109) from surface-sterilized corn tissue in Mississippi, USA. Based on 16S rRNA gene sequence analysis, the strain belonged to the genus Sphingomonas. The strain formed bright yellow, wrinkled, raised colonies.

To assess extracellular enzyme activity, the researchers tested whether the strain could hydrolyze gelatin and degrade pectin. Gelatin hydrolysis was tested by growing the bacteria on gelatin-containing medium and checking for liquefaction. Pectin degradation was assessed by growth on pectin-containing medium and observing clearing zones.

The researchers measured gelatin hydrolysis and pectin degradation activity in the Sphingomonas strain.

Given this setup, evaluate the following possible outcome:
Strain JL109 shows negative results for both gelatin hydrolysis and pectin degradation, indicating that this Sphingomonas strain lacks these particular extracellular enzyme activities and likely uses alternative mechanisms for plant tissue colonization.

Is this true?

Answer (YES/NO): NO